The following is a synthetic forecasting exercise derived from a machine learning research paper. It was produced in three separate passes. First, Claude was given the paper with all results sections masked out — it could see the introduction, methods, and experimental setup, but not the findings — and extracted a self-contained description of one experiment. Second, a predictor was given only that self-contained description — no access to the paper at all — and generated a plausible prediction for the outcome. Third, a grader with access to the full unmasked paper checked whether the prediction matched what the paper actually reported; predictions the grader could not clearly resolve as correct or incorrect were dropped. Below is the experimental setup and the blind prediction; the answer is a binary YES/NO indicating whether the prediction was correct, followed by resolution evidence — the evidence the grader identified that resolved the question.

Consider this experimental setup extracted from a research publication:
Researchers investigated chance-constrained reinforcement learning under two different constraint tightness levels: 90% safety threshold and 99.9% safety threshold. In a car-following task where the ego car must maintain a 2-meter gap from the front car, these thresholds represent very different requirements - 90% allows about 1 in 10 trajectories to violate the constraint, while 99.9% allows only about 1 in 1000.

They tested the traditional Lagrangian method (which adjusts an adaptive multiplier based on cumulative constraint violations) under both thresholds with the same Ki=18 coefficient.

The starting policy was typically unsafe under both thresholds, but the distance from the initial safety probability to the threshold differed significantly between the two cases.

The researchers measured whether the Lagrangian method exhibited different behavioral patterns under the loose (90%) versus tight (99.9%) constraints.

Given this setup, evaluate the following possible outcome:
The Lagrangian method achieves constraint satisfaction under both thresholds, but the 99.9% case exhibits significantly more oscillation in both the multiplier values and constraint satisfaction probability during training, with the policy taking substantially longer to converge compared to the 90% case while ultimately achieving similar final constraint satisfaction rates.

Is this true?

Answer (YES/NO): NO